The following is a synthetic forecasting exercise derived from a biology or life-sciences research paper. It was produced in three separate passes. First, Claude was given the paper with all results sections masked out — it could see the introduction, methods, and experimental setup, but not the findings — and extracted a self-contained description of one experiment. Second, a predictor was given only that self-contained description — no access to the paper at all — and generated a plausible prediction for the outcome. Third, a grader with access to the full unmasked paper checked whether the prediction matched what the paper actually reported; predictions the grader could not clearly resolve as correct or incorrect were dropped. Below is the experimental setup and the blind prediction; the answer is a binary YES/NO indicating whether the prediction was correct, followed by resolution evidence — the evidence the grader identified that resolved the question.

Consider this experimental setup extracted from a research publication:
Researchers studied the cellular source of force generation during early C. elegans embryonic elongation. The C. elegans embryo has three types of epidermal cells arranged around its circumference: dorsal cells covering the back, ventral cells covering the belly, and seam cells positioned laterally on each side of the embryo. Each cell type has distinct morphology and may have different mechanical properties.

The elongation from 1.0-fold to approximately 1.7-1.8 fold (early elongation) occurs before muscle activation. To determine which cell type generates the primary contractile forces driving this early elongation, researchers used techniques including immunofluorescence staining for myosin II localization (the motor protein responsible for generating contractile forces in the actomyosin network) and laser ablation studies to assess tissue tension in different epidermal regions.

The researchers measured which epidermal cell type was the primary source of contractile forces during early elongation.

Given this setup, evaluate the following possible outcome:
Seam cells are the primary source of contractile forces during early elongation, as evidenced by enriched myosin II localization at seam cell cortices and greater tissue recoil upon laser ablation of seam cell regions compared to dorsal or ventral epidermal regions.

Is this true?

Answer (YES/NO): YES